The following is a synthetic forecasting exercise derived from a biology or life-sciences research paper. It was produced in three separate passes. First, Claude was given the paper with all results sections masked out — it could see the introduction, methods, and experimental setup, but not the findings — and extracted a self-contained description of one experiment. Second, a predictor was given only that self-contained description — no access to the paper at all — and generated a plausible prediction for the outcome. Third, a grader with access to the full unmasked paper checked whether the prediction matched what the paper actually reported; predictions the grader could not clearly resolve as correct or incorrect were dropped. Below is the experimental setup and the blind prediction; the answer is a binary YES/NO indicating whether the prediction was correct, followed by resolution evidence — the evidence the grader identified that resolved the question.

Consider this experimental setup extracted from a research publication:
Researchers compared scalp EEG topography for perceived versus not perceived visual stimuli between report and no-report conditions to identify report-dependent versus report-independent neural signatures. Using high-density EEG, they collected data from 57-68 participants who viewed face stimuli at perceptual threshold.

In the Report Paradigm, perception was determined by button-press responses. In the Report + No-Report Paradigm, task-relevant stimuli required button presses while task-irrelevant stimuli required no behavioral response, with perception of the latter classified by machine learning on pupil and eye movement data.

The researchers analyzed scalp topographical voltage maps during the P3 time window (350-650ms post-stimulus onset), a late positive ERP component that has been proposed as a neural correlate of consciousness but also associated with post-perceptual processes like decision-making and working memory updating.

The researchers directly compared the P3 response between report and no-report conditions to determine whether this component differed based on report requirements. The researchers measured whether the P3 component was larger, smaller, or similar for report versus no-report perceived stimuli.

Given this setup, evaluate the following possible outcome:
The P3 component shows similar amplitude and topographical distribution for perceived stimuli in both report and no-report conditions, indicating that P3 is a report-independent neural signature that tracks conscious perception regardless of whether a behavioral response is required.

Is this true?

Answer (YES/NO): NO